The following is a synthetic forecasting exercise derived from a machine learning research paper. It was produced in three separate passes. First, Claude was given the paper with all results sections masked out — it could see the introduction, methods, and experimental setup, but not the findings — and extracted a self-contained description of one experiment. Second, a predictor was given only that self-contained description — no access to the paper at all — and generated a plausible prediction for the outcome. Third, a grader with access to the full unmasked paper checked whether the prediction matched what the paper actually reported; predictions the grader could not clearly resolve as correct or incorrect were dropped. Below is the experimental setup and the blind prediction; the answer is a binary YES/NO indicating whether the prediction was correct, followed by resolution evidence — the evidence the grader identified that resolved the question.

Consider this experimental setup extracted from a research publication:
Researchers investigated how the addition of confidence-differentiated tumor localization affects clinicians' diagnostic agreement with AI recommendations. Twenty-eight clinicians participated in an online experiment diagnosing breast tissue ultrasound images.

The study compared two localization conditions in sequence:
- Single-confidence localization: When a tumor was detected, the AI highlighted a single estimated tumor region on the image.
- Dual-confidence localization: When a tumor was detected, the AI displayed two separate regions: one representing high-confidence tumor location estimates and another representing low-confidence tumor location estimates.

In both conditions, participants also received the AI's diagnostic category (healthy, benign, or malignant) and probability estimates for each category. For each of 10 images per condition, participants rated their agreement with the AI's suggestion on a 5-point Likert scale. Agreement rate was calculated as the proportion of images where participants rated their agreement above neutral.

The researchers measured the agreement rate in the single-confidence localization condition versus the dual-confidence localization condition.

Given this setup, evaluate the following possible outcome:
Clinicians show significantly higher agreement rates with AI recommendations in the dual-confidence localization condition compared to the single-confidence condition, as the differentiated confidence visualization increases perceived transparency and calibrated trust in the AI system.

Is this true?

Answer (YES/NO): NO